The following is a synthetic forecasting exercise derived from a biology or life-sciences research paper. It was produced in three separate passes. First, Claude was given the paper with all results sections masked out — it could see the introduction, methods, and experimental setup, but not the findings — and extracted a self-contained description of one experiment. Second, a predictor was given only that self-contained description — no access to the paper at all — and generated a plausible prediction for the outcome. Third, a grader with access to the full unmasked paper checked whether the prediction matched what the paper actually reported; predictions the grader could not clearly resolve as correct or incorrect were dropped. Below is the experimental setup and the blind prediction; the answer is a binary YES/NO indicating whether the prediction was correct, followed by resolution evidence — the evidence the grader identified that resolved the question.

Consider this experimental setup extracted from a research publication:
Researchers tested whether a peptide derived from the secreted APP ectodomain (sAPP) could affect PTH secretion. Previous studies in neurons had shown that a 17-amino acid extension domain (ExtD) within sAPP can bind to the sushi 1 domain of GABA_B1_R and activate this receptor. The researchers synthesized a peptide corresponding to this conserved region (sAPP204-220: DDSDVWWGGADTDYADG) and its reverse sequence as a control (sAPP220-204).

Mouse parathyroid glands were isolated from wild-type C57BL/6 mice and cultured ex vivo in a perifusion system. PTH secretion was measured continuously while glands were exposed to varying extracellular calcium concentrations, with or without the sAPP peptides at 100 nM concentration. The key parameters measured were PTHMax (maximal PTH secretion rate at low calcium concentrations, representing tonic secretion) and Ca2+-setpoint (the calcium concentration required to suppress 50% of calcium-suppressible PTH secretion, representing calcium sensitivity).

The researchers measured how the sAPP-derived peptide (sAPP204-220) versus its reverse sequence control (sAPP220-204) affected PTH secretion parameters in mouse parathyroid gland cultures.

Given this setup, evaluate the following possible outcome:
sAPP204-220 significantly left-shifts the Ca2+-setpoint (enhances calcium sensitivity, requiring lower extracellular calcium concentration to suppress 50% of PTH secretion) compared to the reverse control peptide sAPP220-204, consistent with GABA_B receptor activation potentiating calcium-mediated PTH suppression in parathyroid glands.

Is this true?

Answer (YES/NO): NO